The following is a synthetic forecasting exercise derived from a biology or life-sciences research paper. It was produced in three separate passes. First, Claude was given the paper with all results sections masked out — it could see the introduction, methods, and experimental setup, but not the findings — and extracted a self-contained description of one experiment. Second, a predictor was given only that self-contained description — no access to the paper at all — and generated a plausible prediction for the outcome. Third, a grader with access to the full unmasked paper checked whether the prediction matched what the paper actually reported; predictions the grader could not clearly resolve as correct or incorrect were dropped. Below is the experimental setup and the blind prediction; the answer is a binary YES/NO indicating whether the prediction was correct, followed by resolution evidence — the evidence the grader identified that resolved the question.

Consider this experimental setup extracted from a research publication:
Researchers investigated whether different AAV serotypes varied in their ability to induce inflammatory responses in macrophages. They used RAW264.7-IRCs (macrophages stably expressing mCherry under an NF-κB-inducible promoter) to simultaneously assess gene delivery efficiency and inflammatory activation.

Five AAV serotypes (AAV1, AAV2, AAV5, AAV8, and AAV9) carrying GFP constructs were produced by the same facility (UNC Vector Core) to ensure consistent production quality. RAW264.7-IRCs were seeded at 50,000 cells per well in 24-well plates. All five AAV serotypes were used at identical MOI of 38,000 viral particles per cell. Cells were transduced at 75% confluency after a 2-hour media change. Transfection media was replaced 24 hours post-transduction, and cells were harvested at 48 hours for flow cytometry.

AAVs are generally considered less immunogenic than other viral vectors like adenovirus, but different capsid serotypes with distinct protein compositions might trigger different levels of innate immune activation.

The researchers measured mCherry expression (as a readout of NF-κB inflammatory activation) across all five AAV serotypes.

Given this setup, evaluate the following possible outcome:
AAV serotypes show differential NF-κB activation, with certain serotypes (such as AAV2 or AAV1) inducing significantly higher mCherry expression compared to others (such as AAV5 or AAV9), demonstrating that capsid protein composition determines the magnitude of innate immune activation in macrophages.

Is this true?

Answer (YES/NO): NO